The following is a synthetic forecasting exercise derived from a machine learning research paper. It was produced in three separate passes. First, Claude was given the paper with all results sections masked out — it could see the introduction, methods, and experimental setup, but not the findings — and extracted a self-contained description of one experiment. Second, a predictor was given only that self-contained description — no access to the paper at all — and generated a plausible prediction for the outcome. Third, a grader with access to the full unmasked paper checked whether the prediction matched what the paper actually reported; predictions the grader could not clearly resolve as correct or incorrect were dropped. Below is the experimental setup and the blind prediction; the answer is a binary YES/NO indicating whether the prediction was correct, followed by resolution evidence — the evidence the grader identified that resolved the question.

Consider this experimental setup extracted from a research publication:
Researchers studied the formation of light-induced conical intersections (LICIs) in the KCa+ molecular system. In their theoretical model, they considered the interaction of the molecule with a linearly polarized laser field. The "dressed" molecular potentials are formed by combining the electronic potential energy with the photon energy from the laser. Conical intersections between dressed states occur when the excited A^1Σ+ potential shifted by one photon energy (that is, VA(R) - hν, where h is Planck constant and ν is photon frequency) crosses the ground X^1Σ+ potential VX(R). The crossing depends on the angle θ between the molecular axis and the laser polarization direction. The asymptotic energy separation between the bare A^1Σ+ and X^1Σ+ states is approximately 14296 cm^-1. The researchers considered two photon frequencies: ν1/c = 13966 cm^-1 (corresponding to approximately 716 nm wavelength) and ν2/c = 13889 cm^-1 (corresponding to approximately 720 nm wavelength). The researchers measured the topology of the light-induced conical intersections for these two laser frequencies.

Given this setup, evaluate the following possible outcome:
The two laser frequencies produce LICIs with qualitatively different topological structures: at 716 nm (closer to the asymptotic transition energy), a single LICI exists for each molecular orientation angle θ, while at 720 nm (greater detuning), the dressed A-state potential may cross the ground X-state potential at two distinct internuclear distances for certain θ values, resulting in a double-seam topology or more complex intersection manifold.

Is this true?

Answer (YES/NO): NO